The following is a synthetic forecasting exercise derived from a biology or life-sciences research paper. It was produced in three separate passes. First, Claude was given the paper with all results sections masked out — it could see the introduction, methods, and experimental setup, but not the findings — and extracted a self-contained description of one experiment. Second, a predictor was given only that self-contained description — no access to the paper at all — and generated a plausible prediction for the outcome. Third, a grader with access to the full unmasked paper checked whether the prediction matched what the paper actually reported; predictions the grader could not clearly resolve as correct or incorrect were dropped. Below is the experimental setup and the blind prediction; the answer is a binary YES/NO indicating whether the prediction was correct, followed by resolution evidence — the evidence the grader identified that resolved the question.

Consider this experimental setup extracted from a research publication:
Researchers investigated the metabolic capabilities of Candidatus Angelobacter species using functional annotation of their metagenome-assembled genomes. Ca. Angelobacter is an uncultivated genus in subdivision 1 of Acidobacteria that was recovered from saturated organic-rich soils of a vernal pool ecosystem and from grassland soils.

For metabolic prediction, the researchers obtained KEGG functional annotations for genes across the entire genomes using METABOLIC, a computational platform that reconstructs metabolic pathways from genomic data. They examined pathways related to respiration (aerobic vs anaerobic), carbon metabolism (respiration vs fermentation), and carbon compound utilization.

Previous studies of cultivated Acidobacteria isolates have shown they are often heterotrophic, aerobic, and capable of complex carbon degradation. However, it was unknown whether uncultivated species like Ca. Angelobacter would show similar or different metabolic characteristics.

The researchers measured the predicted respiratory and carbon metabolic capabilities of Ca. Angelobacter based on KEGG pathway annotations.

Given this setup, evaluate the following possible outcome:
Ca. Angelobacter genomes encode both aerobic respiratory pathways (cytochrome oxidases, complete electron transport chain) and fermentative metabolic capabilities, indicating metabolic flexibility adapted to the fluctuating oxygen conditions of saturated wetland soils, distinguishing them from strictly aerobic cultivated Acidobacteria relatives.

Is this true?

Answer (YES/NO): NO